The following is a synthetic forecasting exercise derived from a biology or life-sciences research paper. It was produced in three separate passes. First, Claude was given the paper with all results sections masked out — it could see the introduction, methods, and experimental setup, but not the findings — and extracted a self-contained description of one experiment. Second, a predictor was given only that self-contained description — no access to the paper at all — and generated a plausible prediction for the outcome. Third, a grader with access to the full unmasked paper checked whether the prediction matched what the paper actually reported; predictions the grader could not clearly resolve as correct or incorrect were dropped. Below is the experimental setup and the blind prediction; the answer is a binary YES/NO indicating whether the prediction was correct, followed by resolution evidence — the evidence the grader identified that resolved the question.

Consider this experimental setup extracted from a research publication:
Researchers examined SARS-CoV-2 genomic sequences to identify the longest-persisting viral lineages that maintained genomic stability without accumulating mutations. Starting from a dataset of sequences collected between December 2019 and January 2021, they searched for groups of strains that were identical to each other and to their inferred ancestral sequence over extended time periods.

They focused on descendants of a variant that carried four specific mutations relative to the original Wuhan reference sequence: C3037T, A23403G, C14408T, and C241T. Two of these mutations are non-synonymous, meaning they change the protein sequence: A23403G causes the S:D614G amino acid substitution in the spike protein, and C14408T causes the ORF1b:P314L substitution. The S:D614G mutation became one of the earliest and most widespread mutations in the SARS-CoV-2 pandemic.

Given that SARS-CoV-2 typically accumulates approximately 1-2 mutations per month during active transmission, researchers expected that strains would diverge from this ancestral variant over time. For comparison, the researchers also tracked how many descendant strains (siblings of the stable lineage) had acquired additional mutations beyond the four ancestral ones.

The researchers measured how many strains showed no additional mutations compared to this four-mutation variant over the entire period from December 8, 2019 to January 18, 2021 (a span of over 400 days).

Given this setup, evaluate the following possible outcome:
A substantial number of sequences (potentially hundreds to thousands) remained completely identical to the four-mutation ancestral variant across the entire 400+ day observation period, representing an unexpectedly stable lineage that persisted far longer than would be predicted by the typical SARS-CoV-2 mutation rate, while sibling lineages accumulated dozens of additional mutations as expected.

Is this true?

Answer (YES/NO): YES